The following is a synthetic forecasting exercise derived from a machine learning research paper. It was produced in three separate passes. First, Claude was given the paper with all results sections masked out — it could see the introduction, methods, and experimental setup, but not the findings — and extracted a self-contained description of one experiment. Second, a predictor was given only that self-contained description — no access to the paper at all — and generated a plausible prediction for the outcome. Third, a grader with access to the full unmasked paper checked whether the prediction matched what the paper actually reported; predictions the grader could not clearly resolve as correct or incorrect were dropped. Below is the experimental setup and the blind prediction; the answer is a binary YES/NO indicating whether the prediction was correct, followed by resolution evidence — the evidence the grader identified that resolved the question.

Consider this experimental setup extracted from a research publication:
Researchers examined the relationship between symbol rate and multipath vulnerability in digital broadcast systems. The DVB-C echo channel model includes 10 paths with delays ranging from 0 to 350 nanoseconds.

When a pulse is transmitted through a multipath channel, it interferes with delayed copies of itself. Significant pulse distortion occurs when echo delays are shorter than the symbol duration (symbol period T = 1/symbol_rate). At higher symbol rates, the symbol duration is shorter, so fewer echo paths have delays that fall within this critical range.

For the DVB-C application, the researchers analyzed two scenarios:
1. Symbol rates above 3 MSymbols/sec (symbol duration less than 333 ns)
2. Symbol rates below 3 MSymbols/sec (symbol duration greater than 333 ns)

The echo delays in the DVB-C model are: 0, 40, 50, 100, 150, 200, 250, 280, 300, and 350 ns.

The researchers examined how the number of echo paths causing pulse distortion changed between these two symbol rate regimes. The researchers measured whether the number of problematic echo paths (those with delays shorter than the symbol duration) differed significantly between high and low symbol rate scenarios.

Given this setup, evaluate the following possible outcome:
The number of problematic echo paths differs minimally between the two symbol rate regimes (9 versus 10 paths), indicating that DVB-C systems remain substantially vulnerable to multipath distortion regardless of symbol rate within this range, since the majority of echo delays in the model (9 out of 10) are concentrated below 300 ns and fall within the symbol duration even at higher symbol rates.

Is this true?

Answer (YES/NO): NO